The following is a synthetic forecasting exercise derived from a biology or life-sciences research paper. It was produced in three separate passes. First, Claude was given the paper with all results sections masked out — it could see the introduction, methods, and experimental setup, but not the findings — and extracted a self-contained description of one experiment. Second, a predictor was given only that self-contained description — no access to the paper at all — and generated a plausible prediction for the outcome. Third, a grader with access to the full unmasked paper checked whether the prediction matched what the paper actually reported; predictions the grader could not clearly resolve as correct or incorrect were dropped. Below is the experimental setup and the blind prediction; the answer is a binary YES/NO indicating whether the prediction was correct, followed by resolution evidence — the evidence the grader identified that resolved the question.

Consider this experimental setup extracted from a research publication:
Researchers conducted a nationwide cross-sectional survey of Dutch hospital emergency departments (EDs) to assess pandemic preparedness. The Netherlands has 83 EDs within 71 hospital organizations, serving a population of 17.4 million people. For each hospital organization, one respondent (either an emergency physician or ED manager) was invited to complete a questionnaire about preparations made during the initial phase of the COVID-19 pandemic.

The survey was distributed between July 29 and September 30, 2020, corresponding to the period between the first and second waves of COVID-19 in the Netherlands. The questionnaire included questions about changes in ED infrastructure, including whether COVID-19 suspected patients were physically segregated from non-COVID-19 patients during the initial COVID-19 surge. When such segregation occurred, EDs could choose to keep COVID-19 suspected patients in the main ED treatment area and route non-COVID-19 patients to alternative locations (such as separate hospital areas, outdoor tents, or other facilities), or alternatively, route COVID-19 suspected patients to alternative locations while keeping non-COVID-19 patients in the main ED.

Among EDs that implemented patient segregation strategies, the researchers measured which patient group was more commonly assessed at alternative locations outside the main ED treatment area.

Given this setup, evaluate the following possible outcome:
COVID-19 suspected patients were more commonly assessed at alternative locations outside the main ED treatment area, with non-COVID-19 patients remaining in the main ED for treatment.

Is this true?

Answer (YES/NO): NO